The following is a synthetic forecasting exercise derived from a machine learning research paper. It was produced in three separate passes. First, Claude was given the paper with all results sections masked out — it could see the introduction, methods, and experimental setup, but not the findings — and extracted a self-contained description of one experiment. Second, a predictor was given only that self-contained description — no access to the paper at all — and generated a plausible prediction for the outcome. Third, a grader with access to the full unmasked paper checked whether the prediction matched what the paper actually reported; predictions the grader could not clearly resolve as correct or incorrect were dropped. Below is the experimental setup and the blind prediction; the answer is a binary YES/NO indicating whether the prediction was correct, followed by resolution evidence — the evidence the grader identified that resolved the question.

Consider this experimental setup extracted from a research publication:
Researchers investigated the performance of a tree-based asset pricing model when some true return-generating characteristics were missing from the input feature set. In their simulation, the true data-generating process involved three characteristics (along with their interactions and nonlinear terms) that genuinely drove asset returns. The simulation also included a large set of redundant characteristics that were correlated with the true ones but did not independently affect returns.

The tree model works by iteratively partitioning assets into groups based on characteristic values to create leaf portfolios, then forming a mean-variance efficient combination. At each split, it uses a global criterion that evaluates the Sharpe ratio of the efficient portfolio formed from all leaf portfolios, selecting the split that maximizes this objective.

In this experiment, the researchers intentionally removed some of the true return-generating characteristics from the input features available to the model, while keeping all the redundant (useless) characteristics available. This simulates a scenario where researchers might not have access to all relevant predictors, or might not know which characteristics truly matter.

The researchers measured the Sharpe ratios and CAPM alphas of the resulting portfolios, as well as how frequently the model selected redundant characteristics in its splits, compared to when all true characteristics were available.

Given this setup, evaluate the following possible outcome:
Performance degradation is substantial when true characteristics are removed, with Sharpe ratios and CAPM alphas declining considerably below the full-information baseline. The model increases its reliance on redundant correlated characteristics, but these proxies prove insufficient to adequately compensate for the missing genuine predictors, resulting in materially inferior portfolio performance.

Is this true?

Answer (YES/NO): YES